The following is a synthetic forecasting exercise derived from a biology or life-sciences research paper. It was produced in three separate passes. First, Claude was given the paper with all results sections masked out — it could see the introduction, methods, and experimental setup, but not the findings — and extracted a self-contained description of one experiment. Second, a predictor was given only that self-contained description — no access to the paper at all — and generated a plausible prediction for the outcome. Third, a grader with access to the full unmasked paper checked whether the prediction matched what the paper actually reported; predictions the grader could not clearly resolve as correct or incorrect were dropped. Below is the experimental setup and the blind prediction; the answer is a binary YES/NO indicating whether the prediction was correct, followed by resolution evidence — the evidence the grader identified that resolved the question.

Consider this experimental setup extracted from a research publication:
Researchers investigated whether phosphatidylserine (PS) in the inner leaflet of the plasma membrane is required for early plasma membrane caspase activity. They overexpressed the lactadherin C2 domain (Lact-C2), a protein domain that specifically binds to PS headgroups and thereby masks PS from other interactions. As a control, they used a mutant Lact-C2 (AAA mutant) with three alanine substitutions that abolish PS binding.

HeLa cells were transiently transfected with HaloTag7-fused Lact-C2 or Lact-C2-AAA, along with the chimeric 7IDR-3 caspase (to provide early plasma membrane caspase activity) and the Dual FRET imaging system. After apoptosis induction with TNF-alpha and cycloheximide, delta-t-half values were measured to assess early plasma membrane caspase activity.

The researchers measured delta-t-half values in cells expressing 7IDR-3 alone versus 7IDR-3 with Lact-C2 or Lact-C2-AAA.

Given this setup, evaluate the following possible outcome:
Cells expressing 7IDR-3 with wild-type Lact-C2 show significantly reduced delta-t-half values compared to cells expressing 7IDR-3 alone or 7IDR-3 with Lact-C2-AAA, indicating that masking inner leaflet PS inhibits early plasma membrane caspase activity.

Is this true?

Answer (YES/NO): YES